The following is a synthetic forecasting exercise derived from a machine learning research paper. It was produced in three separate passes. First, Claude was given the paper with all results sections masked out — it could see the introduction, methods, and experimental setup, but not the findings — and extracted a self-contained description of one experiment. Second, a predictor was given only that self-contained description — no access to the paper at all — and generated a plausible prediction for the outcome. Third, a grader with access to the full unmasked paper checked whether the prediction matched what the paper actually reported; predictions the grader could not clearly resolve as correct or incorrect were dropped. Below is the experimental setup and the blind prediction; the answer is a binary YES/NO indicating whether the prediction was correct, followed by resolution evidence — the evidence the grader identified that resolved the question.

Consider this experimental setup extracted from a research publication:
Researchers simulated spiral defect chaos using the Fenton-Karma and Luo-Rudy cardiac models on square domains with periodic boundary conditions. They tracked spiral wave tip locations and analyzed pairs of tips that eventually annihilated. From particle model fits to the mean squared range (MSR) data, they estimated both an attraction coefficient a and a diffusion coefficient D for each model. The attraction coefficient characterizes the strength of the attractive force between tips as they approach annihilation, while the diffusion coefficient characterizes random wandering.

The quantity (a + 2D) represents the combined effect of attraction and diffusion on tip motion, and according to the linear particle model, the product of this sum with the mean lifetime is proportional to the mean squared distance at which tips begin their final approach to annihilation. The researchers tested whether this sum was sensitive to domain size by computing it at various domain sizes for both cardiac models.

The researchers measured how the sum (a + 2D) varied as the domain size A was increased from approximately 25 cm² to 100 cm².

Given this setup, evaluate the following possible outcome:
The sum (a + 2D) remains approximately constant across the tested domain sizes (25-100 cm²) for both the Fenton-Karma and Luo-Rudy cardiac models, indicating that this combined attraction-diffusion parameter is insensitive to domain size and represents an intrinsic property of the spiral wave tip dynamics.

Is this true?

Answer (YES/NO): YES